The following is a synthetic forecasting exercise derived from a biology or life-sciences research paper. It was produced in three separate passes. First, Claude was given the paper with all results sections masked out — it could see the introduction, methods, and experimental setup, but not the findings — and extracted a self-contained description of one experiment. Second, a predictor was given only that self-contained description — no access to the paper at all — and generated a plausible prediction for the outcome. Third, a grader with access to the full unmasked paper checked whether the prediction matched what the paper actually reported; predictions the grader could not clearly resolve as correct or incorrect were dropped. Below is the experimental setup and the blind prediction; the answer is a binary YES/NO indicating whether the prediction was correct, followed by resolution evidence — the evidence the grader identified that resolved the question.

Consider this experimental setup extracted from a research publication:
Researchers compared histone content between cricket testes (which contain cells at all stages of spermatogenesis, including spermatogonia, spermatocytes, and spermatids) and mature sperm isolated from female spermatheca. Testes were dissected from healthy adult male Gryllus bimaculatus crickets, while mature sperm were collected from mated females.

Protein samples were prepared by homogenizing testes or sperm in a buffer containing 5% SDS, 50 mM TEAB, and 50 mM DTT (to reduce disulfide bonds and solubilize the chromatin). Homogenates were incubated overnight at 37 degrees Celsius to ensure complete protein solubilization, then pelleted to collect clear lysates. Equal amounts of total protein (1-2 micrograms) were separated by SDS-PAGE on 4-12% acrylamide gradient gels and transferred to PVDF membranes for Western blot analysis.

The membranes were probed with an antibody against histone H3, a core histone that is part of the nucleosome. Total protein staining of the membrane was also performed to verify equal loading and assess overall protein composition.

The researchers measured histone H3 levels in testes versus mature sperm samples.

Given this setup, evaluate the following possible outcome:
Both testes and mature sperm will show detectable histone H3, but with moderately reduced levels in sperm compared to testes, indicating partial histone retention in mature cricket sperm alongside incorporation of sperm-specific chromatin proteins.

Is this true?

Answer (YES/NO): NO